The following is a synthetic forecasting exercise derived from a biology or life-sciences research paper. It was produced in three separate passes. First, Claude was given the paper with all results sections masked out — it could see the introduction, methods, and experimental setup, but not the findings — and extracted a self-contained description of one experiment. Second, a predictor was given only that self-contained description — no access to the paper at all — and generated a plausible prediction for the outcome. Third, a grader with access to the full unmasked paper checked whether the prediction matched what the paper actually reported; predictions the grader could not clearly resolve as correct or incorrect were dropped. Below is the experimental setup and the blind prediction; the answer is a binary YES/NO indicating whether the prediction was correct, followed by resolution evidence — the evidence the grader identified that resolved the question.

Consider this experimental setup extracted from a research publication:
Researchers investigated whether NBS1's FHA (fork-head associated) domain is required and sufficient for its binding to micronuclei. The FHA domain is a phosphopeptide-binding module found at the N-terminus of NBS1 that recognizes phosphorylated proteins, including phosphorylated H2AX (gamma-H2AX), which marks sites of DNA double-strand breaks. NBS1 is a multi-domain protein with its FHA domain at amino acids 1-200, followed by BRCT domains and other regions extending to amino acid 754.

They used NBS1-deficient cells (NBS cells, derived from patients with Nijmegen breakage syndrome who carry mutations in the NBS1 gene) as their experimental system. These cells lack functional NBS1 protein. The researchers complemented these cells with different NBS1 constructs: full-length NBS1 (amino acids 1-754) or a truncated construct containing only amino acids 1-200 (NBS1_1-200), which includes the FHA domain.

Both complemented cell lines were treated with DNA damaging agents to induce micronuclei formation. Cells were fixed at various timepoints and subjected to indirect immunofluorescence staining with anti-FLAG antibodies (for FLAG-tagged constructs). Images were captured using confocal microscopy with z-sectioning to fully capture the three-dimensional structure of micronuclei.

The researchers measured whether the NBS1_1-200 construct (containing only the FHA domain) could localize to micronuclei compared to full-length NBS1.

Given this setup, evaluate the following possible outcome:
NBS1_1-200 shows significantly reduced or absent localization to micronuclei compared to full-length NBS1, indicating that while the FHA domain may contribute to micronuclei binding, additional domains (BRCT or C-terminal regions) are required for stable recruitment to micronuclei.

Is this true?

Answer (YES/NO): NO